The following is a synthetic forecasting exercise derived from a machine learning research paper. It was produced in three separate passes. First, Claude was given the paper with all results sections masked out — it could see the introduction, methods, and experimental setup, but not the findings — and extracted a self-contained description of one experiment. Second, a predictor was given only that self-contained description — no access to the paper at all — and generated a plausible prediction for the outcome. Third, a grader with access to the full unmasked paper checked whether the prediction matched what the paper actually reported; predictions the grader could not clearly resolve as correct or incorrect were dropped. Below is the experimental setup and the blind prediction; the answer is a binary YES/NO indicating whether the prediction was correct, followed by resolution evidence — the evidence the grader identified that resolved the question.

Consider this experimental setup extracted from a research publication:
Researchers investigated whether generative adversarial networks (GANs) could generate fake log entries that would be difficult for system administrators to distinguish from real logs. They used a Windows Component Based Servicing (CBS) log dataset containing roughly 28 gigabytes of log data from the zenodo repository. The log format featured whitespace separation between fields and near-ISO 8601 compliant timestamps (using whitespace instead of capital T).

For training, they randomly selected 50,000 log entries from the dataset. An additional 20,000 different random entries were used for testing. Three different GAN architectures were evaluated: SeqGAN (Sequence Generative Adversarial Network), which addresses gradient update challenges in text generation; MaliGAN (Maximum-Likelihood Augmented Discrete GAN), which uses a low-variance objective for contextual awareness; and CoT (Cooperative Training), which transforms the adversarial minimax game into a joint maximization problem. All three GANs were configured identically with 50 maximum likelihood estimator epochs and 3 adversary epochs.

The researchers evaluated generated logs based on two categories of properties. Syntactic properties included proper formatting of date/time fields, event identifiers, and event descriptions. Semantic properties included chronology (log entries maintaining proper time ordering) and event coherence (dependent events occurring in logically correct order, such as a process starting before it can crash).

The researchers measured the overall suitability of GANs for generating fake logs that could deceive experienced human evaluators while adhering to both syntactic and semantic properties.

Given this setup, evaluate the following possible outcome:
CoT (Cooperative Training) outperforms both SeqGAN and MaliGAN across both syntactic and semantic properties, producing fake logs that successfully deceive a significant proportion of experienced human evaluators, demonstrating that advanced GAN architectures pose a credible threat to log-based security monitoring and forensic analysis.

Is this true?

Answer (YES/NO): NO